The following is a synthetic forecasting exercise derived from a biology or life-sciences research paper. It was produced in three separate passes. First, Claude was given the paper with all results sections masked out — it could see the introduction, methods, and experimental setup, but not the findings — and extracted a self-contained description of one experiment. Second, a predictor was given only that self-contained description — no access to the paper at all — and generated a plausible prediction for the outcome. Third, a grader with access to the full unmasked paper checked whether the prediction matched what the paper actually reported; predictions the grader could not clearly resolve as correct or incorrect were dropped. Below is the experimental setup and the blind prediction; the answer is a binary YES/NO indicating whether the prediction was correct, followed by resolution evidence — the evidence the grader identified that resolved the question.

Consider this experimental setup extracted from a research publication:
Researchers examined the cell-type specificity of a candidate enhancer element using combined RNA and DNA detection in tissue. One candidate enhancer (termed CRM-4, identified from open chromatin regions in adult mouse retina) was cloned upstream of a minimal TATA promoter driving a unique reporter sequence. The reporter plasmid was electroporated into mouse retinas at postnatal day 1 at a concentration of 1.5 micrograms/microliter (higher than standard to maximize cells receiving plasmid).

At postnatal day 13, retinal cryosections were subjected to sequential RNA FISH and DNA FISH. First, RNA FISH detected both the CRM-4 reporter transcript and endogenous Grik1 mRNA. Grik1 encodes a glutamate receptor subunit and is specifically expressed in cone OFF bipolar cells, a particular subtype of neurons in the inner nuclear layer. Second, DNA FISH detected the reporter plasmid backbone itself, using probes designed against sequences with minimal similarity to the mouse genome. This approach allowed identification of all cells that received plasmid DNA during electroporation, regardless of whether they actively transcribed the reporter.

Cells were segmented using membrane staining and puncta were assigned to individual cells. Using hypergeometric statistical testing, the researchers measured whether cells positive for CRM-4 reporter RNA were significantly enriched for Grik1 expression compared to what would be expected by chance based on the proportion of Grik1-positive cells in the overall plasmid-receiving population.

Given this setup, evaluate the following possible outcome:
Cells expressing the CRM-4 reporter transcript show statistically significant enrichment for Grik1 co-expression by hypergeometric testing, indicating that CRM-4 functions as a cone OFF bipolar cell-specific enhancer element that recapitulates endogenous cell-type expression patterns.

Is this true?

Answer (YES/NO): YES